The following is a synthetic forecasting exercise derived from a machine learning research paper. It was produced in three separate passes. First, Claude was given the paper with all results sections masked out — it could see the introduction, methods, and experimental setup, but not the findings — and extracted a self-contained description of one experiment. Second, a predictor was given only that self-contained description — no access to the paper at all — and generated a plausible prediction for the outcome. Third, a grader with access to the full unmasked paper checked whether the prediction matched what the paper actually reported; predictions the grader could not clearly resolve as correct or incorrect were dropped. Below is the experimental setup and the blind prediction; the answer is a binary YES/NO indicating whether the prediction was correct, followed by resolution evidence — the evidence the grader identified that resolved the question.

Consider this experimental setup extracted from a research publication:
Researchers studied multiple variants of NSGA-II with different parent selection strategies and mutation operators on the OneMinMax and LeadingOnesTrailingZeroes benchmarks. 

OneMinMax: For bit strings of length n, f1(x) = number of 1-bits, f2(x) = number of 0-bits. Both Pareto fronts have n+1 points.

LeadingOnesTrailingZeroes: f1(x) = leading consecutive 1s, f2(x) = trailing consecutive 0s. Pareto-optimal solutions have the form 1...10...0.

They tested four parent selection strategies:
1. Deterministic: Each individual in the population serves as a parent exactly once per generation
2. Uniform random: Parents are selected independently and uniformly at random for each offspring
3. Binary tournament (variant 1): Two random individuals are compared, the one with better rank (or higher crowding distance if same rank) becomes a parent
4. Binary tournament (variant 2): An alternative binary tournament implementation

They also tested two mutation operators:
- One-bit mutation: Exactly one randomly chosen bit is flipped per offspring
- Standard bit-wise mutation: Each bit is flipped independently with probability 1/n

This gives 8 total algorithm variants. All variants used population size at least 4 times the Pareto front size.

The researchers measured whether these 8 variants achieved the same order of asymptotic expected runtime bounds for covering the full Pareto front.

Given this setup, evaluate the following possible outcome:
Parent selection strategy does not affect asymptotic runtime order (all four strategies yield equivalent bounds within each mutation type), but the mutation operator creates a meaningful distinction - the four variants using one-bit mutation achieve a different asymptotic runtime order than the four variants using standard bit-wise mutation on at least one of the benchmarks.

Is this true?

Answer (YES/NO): NO